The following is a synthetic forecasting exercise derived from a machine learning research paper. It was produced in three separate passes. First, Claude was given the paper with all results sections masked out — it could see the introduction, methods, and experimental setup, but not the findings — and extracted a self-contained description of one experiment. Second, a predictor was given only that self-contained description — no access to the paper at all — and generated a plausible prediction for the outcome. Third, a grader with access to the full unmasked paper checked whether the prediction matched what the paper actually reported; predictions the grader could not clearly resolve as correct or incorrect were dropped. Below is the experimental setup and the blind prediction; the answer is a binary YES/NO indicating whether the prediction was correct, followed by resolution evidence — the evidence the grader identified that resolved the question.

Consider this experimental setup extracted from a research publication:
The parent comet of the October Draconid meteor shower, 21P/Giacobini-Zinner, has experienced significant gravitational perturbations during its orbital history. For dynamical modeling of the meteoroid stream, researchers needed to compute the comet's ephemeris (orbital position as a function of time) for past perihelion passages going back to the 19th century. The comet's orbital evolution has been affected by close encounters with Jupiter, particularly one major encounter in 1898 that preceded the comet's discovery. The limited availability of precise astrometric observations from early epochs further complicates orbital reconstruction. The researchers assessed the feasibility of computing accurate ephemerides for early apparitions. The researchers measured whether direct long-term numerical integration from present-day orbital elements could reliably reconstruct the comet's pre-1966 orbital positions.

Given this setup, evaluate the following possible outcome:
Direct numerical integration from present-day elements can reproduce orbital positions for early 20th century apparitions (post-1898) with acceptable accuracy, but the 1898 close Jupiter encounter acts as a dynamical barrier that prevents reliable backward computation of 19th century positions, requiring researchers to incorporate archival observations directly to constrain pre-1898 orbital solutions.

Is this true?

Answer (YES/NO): NO